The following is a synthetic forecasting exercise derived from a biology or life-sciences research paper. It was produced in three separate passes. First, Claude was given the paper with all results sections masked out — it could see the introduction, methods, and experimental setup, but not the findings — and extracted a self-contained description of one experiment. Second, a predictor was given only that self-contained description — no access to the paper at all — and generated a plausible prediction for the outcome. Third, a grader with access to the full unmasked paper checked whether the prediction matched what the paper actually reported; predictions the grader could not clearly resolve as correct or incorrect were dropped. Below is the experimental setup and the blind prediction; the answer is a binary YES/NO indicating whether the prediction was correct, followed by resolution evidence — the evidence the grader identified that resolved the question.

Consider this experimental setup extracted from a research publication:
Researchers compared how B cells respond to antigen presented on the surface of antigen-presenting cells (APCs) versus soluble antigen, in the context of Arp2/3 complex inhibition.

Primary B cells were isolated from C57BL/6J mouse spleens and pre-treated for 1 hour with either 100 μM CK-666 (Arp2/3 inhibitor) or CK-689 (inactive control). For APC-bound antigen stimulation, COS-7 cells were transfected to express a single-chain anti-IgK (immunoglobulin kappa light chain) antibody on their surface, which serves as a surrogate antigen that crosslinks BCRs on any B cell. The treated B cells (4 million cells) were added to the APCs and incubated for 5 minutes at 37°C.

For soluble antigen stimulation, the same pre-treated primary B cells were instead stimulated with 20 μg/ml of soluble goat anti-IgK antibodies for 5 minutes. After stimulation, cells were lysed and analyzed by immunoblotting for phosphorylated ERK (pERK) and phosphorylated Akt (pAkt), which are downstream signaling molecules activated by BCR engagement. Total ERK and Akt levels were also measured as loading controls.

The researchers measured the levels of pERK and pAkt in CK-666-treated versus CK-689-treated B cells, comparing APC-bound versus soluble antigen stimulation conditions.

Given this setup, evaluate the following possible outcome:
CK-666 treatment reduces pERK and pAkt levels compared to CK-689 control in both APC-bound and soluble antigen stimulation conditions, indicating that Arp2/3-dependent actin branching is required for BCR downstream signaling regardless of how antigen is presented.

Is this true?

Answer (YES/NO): NO